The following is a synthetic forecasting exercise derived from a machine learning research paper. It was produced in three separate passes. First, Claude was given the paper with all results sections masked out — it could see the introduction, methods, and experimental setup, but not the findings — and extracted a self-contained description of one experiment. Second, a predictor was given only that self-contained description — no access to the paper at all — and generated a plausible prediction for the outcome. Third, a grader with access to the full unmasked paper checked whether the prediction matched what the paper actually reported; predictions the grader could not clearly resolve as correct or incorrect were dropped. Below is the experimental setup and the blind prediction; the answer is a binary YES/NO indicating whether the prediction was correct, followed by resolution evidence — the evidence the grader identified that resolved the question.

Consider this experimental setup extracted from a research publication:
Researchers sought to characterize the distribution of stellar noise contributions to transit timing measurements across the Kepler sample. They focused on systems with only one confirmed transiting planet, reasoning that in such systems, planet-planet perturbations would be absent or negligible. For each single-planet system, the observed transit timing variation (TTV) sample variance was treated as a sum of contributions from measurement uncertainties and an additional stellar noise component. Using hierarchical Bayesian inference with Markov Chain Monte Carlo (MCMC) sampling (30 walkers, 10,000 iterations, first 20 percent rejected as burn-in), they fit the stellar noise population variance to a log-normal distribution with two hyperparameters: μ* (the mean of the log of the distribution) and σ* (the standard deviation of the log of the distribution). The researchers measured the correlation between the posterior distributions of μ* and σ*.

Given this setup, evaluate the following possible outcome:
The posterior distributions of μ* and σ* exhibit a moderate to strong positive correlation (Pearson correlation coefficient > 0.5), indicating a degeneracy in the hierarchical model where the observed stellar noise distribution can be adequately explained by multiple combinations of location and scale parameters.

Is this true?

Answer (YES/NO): NO